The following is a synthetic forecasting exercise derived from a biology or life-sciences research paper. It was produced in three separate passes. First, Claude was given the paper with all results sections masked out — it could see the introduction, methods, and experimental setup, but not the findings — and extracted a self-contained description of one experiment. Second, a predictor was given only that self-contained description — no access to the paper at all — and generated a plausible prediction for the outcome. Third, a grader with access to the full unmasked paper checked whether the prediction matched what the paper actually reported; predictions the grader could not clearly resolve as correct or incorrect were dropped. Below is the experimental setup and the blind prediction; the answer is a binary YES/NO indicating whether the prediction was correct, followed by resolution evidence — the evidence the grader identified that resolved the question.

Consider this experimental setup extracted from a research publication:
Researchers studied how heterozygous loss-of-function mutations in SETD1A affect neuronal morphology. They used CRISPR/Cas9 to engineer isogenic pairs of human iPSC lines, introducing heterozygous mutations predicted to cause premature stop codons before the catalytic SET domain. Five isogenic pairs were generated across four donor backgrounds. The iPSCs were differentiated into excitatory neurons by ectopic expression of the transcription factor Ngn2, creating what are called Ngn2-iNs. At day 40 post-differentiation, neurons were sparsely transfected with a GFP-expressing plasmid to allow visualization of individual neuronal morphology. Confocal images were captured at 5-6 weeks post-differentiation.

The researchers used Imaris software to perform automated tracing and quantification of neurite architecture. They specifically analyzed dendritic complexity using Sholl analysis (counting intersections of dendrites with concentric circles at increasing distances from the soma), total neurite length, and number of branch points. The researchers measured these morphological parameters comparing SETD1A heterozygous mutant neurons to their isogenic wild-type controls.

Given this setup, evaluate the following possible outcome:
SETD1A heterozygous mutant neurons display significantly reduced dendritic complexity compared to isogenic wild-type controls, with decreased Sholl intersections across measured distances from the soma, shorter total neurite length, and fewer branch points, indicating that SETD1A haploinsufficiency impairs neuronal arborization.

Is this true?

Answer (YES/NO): NO